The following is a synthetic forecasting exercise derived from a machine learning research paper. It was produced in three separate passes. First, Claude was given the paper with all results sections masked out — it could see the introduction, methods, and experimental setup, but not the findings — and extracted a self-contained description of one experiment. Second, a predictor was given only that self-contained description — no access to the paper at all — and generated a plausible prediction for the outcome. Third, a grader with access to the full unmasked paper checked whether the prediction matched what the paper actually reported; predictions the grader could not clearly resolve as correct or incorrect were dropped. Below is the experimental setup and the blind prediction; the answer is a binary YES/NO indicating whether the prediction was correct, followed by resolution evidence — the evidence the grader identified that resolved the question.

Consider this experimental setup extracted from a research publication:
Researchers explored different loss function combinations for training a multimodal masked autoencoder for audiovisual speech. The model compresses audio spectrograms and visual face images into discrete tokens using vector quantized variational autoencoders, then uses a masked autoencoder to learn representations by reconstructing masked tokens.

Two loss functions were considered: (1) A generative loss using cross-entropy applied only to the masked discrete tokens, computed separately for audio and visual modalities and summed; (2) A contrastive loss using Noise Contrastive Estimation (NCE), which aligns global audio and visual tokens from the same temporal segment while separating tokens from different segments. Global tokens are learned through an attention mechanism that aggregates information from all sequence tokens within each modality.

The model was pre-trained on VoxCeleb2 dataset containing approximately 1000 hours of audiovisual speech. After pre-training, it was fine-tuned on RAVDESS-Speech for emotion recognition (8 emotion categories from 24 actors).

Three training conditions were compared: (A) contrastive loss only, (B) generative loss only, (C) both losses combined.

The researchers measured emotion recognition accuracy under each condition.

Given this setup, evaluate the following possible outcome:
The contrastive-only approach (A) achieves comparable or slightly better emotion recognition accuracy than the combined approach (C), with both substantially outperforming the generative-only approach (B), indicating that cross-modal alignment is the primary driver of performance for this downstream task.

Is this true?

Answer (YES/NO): NO